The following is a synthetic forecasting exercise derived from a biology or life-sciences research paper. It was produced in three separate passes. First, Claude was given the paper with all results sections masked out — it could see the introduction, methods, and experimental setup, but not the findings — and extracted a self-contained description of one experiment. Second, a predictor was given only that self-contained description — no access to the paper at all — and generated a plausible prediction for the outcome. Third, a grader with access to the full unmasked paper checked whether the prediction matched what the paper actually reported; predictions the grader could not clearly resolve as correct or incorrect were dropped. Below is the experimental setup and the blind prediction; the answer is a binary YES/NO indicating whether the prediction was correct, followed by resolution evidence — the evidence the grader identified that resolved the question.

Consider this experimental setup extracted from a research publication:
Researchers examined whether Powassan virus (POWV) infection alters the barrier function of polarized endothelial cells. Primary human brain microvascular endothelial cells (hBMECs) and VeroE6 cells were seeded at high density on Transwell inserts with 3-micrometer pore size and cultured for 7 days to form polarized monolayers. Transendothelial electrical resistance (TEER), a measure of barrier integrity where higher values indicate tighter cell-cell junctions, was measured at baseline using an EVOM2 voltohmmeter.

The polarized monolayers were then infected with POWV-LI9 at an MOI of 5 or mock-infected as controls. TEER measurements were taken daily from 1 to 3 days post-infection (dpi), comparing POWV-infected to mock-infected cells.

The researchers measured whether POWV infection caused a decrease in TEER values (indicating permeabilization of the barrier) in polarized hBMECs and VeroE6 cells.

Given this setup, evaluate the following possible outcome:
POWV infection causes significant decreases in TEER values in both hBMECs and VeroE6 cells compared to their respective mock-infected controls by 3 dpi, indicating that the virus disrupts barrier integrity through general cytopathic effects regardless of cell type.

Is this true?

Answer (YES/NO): NO